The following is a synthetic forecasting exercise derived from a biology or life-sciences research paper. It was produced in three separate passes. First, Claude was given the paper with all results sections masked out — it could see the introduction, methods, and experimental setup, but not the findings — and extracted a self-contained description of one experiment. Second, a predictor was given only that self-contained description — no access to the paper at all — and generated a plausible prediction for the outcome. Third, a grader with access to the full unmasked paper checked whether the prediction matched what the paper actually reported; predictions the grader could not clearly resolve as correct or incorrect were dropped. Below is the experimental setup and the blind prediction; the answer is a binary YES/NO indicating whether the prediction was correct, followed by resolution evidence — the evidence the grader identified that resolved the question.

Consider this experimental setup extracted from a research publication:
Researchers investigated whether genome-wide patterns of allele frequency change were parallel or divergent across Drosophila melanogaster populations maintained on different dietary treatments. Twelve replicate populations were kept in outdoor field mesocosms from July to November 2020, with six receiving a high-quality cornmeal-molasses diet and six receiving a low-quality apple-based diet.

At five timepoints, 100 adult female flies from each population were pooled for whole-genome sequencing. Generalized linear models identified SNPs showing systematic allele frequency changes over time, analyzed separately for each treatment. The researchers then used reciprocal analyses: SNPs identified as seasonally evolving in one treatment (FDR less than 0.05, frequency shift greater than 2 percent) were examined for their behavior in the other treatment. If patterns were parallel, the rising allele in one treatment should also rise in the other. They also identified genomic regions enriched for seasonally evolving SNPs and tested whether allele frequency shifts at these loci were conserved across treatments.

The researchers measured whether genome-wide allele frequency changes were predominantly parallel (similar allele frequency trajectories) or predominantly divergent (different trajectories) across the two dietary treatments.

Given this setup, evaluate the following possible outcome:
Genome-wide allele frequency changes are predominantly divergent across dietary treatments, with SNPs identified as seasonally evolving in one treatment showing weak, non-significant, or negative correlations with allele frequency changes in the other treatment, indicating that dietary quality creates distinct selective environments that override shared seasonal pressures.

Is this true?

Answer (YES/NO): NO